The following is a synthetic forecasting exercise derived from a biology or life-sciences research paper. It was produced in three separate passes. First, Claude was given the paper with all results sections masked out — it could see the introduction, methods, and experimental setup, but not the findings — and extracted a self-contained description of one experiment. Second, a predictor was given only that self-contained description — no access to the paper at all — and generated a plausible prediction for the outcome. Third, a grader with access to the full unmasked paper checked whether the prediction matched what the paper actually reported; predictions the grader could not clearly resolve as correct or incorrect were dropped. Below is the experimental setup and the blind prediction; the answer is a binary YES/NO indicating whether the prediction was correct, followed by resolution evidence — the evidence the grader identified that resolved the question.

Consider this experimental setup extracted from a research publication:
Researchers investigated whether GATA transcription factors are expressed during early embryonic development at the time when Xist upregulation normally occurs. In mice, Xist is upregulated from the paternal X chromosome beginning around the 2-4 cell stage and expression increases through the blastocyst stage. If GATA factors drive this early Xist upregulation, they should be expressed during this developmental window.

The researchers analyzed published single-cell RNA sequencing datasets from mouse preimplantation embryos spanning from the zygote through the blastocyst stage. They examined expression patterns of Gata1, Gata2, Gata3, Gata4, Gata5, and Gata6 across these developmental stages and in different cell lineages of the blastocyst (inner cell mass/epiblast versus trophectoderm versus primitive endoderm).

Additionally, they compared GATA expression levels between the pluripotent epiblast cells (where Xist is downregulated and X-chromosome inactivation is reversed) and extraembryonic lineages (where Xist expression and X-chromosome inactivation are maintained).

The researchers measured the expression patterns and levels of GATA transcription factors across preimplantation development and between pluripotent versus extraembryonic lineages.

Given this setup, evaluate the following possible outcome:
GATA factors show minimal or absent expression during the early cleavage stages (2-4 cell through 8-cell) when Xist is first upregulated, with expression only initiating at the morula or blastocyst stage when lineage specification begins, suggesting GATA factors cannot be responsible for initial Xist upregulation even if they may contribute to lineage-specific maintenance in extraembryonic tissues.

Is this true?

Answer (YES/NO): NO